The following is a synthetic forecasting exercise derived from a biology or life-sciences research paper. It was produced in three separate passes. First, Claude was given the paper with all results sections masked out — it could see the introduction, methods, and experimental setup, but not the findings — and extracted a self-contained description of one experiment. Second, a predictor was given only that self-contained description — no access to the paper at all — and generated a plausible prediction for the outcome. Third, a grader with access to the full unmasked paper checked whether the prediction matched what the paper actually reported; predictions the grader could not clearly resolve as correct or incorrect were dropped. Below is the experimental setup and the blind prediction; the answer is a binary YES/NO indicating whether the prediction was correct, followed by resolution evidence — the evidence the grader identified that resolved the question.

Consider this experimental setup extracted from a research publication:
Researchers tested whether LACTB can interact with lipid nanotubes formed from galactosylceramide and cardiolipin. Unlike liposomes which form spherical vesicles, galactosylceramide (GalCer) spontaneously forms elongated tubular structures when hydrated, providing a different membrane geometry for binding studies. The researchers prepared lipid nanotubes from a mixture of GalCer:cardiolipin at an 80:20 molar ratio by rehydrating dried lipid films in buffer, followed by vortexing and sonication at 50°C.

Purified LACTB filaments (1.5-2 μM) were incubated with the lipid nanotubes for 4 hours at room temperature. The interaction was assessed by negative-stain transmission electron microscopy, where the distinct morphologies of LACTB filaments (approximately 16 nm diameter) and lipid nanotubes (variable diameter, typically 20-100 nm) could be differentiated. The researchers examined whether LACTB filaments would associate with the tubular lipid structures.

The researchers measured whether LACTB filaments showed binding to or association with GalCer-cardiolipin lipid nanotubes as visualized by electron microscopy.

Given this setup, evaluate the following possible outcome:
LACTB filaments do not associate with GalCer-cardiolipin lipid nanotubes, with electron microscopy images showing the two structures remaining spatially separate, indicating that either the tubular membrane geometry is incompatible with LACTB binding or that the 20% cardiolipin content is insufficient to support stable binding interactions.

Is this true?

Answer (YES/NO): NO